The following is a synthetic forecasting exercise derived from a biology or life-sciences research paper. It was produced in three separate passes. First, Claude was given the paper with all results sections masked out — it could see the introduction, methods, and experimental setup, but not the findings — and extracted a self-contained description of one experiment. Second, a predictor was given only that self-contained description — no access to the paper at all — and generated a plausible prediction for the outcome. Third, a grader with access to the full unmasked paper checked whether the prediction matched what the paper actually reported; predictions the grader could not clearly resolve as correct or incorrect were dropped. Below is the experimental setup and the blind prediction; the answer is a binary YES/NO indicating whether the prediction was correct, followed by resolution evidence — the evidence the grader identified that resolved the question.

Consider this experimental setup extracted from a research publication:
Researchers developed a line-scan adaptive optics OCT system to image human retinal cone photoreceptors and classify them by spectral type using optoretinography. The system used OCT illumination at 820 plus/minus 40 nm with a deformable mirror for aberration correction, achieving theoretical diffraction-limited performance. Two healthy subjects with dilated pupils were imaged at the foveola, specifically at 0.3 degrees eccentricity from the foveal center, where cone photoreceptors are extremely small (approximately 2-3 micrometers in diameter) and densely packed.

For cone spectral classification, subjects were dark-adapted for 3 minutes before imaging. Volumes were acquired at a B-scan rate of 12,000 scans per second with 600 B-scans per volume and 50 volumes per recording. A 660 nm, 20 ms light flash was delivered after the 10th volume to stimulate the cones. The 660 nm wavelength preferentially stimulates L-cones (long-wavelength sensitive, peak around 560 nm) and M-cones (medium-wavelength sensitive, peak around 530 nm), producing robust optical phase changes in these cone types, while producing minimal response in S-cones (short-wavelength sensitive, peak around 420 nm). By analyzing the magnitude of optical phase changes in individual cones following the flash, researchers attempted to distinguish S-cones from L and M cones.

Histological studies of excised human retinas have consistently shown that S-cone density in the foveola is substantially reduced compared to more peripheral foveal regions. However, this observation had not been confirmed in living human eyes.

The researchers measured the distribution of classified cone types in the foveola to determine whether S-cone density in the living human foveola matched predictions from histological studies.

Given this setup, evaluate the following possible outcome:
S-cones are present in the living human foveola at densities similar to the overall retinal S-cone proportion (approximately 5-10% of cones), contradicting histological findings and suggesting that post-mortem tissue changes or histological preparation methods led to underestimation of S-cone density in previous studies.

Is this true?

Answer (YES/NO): NO